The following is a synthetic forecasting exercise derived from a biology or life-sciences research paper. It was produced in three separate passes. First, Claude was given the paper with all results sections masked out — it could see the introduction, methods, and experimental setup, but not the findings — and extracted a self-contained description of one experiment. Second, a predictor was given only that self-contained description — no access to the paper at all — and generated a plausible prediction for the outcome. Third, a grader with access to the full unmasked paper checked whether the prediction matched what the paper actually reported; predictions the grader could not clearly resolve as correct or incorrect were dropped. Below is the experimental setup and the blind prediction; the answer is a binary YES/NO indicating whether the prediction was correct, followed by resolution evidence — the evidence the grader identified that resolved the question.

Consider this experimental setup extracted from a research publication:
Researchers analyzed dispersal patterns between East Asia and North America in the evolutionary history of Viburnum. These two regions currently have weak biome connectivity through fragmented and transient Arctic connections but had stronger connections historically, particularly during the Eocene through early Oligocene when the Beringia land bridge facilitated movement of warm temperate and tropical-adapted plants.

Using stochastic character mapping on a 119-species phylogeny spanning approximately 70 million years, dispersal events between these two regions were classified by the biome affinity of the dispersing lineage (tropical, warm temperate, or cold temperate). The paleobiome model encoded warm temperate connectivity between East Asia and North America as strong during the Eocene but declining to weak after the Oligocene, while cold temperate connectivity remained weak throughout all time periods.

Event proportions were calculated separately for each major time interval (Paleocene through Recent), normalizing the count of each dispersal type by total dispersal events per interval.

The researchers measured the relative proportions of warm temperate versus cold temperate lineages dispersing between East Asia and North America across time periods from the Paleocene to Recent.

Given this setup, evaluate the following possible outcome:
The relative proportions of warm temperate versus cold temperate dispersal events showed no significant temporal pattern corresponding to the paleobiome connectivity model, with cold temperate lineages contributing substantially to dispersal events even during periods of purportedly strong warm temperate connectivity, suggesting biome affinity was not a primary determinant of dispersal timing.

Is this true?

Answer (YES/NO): NO